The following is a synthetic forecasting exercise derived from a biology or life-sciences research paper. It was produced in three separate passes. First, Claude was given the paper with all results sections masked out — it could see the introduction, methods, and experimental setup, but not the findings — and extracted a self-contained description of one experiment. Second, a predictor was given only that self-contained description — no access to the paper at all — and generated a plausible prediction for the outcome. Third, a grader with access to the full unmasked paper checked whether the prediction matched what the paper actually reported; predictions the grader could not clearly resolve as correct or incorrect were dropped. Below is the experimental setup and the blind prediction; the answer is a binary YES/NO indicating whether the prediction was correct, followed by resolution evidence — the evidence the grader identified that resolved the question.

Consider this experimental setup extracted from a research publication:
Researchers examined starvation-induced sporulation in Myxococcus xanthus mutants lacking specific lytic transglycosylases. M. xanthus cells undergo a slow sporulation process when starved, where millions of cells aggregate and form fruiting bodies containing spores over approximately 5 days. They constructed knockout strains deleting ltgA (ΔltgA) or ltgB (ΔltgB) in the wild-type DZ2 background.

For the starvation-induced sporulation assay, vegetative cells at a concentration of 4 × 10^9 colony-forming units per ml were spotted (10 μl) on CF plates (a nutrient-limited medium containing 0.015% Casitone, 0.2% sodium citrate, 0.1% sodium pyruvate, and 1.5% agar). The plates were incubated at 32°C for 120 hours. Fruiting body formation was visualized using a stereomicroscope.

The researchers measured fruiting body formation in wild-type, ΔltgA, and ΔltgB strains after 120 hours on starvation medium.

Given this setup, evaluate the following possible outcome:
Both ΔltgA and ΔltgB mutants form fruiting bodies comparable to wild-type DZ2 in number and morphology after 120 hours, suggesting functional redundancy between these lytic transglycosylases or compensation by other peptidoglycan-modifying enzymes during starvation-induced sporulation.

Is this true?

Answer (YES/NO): NO